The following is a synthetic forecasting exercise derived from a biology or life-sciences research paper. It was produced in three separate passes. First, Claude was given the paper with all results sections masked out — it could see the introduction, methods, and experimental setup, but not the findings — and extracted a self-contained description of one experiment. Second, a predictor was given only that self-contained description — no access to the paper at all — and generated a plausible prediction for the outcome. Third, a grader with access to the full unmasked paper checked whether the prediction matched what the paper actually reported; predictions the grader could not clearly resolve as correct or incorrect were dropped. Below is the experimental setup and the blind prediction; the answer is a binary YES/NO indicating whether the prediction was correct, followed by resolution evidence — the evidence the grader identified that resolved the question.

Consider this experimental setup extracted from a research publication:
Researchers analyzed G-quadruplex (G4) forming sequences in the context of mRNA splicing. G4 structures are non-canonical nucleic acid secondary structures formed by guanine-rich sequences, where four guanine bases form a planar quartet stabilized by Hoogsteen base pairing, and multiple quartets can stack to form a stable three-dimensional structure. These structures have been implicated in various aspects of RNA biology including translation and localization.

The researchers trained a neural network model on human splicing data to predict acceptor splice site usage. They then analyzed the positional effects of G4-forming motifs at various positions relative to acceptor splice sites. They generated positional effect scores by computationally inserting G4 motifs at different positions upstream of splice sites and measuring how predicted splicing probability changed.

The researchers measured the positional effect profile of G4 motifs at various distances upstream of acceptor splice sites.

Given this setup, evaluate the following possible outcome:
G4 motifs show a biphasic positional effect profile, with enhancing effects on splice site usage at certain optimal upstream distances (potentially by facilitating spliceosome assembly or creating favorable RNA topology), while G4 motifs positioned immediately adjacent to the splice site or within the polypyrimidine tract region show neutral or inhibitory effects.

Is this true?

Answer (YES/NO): YES